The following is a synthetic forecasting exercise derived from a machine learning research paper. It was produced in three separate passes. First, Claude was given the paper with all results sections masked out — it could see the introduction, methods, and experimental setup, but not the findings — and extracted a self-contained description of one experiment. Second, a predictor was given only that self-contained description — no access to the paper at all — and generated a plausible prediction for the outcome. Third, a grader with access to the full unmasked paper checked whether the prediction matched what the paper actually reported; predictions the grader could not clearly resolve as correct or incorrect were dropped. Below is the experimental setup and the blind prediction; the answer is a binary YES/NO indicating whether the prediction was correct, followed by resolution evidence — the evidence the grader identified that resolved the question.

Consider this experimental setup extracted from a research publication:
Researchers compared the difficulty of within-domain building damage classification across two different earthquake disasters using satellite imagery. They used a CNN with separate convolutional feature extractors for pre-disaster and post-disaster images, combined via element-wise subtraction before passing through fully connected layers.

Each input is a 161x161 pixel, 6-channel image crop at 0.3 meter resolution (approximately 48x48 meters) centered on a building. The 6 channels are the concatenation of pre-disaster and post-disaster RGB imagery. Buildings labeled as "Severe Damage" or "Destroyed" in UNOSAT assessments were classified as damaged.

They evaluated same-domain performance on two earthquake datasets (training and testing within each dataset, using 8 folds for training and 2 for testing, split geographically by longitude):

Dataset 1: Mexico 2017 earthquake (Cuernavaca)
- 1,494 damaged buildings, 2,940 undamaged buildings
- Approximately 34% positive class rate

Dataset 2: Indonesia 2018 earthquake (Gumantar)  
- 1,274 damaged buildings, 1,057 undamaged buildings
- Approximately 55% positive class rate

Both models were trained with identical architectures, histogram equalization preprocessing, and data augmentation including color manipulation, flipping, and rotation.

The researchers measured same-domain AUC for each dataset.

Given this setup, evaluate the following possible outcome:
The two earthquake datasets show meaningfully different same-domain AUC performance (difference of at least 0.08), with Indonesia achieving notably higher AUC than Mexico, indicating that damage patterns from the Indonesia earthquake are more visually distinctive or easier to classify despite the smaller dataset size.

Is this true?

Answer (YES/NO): NO